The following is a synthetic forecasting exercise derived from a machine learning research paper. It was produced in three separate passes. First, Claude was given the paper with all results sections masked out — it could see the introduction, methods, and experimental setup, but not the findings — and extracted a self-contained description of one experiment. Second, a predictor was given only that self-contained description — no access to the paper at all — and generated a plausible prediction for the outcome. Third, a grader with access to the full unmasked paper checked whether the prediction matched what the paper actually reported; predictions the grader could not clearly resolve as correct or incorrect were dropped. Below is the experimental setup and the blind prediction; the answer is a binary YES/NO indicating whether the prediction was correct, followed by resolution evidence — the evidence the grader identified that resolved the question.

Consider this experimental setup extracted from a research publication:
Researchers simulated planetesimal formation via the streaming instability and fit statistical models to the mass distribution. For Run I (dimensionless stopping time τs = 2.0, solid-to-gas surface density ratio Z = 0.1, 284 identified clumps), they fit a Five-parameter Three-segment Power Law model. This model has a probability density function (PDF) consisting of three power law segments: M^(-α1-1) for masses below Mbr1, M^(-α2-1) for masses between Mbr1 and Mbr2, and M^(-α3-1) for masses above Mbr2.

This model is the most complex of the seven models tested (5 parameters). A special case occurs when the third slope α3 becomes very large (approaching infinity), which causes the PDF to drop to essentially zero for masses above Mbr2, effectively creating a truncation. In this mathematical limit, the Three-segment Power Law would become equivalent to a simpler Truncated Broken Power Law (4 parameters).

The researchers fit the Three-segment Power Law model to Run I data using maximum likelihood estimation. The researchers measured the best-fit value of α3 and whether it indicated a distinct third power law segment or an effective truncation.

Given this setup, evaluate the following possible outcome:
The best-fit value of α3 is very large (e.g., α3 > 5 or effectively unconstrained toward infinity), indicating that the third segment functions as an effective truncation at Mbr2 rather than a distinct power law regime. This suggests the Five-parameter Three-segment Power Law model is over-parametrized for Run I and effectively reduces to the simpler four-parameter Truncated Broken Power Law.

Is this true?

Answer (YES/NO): YES